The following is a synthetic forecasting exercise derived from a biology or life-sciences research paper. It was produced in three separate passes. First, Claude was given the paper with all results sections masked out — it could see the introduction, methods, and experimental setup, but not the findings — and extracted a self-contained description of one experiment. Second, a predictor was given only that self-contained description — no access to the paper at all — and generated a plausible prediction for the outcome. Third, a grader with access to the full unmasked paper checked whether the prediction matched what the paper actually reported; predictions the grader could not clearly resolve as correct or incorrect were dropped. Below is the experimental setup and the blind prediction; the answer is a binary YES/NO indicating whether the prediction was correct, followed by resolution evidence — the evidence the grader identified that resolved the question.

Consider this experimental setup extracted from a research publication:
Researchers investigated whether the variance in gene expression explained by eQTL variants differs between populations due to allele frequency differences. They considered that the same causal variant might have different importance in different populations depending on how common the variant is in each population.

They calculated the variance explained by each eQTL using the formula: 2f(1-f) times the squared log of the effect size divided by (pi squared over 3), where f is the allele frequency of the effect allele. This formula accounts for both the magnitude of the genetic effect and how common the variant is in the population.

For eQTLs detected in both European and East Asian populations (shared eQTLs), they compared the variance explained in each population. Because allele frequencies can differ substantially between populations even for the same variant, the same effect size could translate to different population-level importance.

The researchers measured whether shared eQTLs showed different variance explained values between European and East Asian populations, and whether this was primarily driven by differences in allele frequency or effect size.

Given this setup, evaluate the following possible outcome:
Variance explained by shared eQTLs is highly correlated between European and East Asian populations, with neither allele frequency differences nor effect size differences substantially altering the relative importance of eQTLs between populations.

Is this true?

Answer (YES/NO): NO